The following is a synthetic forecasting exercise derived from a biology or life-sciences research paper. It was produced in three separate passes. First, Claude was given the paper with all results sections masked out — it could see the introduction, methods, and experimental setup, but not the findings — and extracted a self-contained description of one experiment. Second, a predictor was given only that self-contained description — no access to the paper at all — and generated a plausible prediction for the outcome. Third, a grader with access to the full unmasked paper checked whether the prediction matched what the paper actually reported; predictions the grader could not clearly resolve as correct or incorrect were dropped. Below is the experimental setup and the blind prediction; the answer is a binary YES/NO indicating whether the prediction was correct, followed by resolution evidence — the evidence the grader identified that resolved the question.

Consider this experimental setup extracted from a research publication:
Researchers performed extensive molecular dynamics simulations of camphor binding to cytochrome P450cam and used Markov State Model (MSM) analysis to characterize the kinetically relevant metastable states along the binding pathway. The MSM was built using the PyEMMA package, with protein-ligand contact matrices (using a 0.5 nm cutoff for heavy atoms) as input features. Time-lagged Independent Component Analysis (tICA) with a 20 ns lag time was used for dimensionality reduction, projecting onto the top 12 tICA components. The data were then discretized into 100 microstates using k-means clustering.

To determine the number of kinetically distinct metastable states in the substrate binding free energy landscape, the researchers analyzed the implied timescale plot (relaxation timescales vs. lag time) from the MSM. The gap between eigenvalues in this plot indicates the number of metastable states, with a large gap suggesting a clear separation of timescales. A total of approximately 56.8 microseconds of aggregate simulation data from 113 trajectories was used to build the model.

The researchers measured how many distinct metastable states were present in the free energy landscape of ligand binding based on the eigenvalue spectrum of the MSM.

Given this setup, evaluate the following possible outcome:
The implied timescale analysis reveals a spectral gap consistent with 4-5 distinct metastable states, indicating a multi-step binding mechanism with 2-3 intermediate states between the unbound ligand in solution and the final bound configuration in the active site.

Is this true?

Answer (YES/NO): NO